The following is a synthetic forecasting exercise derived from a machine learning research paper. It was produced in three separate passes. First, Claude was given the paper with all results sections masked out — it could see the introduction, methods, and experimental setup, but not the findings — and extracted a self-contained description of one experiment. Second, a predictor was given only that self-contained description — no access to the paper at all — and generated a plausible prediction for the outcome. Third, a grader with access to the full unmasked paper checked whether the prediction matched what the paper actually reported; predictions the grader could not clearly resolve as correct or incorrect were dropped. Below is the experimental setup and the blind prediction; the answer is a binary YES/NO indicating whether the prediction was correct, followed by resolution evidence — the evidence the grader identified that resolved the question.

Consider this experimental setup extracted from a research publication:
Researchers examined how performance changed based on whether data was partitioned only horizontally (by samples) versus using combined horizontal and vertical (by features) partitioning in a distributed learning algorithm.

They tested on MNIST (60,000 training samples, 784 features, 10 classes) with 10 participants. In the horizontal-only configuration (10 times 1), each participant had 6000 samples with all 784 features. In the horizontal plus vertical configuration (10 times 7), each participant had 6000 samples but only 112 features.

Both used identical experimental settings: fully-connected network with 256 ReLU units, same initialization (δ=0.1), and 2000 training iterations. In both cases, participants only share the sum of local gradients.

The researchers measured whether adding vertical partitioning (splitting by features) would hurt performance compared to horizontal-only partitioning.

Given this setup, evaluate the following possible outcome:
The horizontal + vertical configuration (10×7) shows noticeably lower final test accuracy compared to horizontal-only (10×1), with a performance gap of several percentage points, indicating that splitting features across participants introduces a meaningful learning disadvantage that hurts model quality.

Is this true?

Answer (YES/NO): NO